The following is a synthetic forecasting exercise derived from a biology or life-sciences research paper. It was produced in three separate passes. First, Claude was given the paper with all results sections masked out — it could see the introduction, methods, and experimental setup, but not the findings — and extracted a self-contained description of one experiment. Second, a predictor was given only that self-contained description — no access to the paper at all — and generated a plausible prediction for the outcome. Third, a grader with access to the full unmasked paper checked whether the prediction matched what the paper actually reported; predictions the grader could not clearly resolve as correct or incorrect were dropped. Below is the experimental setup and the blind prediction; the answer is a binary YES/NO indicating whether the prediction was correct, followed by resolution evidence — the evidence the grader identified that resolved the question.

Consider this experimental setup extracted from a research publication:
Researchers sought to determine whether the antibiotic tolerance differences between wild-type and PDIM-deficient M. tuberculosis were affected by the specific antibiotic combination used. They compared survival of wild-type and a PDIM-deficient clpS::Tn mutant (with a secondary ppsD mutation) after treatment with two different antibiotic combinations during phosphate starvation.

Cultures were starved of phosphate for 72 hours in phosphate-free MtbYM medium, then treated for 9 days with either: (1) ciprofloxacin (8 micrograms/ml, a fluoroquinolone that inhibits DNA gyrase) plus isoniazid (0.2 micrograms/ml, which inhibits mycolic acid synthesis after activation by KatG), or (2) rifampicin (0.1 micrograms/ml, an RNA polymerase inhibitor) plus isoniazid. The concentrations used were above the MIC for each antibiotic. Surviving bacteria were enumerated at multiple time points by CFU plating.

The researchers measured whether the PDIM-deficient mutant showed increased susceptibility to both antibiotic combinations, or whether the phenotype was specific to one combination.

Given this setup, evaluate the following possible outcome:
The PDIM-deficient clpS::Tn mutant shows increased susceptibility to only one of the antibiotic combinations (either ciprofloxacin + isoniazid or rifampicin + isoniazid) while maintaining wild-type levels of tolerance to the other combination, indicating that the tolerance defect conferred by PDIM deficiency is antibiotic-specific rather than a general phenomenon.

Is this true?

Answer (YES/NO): NO